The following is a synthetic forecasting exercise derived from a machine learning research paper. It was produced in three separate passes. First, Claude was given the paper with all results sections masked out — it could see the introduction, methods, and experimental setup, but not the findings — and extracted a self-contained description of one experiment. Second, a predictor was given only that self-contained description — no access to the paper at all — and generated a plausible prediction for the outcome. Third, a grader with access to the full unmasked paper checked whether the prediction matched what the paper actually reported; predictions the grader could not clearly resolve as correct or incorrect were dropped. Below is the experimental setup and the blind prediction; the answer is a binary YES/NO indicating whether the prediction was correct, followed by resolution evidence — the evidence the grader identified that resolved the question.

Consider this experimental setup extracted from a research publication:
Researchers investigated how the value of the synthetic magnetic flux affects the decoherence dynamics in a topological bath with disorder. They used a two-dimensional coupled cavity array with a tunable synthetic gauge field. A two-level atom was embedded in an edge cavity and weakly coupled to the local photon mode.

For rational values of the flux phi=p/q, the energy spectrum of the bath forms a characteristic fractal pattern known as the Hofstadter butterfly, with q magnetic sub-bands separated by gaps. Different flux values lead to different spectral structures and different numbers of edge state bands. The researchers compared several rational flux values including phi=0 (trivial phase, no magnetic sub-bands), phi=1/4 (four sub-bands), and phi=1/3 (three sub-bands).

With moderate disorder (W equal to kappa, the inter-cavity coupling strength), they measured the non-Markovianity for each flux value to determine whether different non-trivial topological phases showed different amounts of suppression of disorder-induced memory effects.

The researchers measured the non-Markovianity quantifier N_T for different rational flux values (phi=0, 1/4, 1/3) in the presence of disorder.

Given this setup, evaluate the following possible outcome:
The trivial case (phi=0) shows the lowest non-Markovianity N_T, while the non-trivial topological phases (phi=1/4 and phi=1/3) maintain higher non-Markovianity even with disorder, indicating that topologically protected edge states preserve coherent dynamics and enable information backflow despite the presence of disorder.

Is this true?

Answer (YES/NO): NO